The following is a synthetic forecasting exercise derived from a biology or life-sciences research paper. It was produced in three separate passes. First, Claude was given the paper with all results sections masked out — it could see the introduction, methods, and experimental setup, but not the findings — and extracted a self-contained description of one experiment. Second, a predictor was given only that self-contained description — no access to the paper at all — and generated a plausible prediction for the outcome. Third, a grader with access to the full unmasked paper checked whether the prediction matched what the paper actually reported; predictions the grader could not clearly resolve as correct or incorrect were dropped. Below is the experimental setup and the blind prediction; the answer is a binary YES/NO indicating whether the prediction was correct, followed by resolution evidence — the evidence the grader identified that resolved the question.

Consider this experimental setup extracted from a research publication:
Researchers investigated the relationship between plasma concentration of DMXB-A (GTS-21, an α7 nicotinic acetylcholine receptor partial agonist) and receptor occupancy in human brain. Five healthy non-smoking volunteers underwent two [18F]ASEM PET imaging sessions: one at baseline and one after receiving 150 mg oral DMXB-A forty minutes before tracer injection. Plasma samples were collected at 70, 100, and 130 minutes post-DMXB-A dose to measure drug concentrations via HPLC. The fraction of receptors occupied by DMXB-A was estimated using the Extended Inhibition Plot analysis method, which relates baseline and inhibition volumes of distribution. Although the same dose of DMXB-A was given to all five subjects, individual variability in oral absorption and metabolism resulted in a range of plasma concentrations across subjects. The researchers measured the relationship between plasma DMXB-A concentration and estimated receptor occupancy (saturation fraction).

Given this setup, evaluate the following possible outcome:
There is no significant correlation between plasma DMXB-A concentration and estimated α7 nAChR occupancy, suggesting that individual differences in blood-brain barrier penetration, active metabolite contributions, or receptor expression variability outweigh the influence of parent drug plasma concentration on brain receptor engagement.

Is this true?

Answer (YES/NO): NO